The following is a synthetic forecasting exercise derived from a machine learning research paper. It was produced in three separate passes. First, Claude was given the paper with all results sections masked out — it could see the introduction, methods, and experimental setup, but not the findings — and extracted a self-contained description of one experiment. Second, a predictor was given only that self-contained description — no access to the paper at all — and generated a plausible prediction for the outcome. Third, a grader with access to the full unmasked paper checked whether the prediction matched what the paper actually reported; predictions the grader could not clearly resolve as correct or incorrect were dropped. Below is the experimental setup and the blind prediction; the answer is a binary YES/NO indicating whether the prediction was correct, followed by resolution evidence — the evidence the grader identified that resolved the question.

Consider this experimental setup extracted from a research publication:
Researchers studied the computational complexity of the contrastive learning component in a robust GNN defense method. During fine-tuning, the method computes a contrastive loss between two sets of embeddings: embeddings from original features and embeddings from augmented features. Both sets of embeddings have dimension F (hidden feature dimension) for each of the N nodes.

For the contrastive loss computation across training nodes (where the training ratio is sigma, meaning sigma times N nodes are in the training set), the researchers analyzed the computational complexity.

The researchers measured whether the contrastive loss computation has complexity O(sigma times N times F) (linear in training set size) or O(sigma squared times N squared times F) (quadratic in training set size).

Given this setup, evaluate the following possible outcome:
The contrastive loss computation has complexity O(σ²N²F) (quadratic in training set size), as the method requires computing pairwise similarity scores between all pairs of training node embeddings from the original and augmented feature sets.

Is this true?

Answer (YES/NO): YES